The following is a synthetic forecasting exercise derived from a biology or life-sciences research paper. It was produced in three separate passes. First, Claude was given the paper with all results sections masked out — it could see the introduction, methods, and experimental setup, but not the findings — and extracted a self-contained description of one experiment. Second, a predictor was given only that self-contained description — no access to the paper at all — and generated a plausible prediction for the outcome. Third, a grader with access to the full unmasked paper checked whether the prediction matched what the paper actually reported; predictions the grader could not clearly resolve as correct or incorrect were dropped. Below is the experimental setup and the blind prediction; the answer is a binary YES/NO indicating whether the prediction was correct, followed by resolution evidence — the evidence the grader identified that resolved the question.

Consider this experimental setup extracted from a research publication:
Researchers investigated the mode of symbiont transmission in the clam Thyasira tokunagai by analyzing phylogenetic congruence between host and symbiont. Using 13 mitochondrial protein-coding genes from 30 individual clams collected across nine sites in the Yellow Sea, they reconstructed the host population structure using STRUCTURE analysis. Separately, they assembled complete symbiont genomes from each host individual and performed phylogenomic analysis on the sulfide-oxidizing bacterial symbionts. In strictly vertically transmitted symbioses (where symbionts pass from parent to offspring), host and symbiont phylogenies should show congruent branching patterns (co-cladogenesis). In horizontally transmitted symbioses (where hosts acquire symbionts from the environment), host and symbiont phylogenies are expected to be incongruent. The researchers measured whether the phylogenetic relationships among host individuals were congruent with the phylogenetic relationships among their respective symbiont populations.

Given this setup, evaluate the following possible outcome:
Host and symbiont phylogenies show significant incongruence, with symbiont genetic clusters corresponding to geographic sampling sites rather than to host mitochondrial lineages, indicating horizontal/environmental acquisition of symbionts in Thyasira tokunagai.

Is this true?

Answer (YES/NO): NO